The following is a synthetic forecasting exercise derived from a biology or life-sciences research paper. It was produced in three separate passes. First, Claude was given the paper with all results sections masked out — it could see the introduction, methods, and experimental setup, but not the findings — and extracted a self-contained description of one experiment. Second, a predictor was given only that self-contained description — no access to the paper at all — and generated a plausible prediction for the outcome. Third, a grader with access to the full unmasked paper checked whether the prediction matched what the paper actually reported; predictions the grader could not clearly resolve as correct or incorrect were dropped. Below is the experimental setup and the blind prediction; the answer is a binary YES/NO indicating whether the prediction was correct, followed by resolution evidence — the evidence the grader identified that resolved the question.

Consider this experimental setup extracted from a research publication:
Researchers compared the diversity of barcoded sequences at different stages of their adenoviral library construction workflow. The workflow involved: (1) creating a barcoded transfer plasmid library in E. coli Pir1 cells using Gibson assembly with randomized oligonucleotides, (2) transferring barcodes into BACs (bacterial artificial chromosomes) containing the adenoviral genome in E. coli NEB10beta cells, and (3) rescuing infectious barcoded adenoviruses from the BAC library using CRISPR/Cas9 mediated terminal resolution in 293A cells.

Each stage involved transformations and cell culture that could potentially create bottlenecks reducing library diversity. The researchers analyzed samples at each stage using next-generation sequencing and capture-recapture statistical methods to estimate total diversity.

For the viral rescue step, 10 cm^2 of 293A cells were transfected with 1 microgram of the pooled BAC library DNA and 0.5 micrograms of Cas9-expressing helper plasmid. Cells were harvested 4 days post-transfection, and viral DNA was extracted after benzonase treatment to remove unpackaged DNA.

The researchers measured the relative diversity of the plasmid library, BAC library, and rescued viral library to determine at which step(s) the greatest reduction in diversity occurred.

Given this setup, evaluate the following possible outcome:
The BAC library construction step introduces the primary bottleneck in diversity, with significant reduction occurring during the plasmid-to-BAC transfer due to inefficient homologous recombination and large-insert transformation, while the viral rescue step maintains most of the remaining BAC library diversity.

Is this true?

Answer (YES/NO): NO